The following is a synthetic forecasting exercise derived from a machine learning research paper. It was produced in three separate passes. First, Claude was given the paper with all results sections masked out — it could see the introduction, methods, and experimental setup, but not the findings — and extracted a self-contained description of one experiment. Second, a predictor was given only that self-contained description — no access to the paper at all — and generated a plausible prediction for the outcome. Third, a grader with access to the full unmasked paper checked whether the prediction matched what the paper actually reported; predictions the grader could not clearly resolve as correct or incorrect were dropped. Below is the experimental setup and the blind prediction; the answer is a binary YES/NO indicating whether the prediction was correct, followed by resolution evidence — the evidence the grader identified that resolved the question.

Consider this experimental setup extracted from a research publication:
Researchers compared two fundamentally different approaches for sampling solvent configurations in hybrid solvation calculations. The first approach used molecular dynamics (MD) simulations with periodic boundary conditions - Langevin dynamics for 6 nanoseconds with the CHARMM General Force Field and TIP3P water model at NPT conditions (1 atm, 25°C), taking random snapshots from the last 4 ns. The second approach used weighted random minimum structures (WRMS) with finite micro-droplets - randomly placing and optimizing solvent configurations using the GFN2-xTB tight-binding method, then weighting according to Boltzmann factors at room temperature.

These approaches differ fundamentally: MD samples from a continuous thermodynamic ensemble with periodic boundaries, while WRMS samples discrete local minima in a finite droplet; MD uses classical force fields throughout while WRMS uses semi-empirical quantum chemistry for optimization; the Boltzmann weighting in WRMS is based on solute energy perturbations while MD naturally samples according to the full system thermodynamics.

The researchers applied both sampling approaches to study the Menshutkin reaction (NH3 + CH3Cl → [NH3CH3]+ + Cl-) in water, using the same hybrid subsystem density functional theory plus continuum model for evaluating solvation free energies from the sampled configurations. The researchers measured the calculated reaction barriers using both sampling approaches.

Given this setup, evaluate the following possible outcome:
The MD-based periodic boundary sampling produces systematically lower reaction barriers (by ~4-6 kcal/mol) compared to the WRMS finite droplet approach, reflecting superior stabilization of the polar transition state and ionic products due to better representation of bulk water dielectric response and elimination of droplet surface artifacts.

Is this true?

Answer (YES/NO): NO